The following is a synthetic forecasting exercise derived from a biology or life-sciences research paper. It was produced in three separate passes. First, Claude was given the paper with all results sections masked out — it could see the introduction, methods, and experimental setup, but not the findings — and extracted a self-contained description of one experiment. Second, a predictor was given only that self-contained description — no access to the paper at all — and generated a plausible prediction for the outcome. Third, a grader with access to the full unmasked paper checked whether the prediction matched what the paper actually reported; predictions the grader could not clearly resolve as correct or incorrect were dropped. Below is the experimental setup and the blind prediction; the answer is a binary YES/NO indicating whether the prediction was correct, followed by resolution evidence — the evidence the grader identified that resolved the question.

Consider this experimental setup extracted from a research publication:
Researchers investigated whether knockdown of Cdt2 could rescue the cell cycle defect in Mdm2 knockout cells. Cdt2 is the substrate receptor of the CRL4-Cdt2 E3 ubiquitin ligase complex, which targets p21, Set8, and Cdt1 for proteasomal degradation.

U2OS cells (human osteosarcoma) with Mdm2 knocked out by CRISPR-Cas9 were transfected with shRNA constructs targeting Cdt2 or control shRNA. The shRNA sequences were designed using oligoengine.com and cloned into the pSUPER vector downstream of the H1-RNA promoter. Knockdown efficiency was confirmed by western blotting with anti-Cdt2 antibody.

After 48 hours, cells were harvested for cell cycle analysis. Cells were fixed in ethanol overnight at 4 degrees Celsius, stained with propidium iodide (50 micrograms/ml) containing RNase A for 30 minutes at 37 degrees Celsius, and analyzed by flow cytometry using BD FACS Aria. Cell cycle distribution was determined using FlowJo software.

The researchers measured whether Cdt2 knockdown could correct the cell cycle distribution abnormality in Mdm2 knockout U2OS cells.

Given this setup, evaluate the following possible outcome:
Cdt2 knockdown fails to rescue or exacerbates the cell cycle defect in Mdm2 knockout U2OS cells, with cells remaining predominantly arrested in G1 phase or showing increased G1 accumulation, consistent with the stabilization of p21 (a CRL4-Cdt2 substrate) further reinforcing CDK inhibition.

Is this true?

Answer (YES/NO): NO